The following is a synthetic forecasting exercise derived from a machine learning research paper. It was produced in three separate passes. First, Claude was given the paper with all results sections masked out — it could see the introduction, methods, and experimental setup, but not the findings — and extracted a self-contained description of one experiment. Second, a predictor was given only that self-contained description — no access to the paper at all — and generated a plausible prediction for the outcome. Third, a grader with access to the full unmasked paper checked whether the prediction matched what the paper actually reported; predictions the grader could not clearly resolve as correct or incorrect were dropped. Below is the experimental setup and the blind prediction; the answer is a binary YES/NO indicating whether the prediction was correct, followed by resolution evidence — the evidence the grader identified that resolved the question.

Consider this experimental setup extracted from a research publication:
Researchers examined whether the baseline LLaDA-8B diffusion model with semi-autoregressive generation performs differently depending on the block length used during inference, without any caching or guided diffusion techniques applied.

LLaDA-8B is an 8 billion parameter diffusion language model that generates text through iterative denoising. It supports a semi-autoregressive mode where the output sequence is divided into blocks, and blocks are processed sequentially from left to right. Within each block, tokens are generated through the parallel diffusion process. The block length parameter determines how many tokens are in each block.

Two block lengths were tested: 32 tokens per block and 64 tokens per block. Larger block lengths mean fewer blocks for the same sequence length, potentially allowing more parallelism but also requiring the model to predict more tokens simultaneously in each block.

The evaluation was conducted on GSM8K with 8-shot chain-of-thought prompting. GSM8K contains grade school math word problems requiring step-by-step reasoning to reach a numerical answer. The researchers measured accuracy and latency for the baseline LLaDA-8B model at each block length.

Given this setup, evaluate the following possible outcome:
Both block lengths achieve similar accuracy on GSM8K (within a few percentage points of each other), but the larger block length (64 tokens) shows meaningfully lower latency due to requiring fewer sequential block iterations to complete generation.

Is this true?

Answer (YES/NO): NO